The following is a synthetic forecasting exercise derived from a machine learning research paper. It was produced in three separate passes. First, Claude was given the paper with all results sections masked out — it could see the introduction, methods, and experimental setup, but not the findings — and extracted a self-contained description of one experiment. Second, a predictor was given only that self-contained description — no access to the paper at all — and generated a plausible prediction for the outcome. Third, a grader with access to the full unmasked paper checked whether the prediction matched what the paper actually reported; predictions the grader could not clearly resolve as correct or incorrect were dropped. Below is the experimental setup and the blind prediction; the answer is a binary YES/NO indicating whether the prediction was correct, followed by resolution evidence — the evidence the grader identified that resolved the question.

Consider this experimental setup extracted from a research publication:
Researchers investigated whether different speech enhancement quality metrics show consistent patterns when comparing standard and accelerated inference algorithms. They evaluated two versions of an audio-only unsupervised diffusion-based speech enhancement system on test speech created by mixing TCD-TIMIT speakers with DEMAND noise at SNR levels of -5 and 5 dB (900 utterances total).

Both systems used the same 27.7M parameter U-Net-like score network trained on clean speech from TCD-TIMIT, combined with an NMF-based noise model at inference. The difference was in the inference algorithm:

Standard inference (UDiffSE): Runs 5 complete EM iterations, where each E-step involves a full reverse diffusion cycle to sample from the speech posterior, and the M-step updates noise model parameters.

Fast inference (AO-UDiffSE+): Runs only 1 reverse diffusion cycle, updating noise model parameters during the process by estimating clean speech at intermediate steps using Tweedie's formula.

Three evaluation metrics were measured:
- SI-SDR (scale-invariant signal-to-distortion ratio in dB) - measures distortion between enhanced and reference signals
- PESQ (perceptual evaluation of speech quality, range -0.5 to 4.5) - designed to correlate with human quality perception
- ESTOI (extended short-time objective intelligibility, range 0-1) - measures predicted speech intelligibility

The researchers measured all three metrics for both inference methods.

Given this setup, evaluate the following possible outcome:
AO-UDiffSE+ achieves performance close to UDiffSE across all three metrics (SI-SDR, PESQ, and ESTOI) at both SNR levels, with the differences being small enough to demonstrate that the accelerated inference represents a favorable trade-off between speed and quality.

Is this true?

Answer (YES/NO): NO